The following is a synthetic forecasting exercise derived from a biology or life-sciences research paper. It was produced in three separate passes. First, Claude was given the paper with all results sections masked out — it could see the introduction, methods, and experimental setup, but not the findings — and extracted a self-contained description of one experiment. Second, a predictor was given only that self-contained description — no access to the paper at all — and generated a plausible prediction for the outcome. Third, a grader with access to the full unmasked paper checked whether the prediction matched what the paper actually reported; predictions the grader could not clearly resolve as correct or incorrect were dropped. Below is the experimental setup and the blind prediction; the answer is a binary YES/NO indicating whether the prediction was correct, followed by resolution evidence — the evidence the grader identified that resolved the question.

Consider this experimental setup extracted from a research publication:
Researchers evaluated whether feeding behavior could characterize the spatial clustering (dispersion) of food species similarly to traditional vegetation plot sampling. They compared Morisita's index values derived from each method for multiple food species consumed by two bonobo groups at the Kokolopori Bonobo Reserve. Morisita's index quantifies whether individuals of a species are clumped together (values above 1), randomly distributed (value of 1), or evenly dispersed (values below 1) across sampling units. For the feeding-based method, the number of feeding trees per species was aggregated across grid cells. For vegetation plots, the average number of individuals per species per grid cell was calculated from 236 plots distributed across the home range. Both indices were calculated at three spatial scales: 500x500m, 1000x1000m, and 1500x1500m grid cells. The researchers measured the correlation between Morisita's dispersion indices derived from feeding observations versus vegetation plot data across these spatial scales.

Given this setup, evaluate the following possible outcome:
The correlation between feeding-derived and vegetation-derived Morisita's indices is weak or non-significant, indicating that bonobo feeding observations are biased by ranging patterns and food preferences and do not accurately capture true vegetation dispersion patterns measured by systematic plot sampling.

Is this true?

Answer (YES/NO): YES